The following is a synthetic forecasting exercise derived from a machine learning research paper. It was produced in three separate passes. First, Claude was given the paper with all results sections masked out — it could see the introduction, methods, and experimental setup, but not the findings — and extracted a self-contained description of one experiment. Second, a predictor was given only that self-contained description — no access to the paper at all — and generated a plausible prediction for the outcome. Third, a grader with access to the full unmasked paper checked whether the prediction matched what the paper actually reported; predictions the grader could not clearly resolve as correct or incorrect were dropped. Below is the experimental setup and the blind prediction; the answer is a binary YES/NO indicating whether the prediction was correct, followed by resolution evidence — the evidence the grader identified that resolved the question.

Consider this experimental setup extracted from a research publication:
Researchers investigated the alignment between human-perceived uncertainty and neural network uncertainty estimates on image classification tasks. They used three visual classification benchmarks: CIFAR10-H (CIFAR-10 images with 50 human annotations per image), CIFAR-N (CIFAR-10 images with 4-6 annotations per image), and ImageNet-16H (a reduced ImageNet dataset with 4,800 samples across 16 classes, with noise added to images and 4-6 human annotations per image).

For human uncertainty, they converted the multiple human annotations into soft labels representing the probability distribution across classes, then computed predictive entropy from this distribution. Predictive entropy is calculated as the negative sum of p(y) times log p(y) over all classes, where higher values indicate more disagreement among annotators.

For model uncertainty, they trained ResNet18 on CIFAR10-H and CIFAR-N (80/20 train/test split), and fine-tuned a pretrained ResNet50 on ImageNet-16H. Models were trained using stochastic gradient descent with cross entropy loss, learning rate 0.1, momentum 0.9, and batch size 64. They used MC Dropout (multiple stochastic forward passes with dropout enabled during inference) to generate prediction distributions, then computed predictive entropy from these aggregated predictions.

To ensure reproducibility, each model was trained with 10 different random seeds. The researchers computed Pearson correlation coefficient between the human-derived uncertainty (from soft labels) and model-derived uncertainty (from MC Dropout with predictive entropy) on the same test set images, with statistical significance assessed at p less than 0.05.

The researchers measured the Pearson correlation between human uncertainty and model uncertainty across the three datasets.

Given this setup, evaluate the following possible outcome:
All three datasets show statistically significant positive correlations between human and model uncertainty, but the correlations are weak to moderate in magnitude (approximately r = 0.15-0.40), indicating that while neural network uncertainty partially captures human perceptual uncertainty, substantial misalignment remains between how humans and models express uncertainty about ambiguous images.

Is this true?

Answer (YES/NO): NO